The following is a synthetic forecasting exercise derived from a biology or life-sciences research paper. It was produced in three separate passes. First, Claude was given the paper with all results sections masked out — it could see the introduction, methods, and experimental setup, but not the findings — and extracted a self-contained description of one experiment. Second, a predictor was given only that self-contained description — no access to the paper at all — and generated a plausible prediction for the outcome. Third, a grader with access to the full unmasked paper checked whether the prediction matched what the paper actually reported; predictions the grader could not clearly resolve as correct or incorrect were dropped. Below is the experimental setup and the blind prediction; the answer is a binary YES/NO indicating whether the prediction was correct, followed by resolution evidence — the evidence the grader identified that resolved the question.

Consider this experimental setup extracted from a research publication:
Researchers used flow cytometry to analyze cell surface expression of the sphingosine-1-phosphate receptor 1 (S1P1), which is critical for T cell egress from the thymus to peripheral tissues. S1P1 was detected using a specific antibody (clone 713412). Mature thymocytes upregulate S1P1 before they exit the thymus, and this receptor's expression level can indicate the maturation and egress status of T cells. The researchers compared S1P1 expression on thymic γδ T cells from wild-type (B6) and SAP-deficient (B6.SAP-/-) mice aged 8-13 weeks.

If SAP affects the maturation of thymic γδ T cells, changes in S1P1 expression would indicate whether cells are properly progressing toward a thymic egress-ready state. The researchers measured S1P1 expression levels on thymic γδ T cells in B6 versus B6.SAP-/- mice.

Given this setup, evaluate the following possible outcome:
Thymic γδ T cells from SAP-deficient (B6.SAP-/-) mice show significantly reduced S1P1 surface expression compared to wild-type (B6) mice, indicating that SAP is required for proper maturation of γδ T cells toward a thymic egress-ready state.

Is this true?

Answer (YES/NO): NO